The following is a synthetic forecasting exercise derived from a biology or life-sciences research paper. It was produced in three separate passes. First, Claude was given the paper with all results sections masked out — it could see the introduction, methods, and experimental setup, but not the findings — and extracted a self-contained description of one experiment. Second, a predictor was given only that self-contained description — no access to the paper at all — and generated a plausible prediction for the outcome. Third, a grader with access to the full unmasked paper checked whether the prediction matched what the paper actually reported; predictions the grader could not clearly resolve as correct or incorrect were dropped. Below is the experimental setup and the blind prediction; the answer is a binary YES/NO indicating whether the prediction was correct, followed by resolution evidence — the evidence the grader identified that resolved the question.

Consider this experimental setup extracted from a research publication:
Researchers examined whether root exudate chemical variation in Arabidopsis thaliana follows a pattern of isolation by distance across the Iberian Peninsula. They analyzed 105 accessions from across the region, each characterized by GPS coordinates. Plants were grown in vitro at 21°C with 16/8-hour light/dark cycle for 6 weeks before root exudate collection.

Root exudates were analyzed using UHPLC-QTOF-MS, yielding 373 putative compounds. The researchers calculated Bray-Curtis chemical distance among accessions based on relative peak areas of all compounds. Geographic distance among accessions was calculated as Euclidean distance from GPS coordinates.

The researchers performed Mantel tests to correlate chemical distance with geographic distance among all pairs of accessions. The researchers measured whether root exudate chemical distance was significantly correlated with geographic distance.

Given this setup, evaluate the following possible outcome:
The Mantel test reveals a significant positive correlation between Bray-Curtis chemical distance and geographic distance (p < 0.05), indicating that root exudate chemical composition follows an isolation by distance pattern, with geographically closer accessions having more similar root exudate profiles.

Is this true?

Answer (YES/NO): NO